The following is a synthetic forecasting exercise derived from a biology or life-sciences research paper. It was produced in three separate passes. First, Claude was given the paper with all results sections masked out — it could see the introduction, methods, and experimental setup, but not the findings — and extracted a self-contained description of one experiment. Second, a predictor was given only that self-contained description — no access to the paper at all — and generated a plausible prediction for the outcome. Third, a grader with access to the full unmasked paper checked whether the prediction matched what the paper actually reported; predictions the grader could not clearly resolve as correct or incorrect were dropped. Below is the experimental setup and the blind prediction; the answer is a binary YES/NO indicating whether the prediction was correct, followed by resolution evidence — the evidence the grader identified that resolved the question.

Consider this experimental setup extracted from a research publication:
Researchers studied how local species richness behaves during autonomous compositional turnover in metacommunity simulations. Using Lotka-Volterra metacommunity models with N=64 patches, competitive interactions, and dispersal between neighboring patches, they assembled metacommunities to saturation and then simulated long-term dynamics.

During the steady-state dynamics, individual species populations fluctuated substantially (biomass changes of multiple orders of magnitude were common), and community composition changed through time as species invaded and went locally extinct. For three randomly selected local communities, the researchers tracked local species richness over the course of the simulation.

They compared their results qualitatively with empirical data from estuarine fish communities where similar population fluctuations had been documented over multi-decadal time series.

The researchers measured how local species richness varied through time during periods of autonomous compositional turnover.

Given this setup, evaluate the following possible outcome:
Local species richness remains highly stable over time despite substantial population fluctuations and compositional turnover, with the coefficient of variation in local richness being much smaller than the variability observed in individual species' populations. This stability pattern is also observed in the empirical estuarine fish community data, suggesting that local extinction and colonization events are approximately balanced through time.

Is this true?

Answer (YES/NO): YES